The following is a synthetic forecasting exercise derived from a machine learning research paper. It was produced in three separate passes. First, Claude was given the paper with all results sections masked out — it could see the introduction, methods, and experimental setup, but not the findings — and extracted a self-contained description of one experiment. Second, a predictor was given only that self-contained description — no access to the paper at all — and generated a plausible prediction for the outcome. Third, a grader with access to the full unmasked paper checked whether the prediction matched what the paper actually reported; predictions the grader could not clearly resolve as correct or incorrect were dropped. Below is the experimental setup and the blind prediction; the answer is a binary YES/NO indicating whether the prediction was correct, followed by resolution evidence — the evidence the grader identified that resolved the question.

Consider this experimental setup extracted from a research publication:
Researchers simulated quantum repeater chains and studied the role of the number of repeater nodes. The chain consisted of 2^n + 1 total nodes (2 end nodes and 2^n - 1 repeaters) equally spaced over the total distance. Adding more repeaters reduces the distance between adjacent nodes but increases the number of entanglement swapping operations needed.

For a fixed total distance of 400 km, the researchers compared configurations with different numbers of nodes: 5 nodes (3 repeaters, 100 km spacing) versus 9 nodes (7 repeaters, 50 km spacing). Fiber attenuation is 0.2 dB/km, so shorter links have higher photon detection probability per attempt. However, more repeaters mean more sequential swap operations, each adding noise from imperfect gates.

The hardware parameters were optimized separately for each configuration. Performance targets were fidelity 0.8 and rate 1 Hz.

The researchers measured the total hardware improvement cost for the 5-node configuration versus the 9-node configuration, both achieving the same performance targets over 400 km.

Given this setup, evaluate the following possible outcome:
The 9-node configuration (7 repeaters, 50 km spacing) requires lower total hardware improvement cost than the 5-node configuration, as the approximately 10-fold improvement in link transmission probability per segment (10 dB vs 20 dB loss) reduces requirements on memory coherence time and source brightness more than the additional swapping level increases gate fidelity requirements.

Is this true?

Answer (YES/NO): NO